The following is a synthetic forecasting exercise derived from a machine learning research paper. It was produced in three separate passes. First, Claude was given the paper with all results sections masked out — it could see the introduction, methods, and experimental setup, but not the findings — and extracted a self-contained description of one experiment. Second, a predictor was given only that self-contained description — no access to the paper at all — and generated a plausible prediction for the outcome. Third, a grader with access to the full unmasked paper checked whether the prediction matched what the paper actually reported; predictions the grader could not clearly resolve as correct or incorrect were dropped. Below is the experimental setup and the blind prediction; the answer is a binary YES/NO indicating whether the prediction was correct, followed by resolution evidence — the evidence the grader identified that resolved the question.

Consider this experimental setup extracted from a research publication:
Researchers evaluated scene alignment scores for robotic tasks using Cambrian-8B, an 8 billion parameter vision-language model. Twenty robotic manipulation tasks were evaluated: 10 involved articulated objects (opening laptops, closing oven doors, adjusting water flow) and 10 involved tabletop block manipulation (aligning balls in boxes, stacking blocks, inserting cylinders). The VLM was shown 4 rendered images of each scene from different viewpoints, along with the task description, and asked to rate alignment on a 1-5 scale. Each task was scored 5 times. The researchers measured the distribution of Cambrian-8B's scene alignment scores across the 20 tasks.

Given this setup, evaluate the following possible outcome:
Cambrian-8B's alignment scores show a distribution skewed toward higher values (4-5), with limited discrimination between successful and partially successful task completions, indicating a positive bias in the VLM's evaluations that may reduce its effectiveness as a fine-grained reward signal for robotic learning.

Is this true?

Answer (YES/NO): NO